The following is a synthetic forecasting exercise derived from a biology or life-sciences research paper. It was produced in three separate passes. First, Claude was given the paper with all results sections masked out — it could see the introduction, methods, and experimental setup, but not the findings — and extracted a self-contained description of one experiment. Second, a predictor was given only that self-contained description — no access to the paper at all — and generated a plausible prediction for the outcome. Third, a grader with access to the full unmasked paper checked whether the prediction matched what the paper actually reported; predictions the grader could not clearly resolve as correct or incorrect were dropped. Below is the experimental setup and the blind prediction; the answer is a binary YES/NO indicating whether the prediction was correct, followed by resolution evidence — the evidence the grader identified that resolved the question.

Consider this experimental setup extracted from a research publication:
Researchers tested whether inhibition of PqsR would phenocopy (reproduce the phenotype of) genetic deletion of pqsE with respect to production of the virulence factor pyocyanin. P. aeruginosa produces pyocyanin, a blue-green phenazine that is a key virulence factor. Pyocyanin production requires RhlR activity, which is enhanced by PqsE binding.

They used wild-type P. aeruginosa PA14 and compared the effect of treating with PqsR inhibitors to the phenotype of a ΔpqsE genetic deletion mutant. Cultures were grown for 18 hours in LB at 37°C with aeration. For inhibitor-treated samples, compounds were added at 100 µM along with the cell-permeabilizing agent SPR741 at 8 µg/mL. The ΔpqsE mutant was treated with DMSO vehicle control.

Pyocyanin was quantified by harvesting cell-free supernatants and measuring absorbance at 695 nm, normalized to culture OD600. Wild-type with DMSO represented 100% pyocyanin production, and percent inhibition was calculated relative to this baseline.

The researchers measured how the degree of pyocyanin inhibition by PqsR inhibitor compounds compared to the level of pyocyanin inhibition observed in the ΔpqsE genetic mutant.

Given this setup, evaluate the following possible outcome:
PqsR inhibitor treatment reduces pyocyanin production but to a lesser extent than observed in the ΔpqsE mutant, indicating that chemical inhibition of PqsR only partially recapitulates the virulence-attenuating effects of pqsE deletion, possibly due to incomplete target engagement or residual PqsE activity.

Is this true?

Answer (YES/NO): YES